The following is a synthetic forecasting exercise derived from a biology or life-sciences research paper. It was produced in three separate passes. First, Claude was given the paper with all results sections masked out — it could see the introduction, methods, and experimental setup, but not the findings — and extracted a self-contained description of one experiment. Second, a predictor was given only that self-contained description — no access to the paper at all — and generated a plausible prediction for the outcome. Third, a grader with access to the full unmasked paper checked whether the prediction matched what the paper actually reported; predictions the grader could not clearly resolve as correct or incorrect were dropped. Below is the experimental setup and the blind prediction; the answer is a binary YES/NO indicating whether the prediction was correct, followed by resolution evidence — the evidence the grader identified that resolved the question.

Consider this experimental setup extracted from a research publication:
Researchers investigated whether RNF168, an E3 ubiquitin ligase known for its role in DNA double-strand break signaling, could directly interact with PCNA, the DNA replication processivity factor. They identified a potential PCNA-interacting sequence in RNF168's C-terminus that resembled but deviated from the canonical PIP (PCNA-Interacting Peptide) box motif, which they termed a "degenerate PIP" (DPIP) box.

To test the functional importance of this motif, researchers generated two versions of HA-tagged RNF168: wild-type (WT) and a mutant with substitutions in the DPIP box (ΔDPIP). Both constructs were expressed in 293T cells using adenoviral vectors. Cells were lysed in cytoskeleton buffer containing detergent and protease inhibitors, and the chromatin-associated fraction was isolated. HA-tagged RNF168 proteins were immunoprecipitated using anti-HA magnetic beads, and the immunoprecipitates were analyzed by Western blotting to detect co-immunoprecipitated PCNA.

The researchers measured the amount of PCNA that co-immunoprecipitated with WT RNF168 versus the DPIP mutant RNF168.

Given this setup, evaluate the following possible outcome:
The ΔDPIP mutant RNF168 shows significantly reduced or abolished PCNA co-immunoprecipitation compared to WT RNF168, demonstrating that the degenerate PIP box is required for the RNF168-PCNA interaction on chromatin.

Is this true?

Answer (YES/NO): YES